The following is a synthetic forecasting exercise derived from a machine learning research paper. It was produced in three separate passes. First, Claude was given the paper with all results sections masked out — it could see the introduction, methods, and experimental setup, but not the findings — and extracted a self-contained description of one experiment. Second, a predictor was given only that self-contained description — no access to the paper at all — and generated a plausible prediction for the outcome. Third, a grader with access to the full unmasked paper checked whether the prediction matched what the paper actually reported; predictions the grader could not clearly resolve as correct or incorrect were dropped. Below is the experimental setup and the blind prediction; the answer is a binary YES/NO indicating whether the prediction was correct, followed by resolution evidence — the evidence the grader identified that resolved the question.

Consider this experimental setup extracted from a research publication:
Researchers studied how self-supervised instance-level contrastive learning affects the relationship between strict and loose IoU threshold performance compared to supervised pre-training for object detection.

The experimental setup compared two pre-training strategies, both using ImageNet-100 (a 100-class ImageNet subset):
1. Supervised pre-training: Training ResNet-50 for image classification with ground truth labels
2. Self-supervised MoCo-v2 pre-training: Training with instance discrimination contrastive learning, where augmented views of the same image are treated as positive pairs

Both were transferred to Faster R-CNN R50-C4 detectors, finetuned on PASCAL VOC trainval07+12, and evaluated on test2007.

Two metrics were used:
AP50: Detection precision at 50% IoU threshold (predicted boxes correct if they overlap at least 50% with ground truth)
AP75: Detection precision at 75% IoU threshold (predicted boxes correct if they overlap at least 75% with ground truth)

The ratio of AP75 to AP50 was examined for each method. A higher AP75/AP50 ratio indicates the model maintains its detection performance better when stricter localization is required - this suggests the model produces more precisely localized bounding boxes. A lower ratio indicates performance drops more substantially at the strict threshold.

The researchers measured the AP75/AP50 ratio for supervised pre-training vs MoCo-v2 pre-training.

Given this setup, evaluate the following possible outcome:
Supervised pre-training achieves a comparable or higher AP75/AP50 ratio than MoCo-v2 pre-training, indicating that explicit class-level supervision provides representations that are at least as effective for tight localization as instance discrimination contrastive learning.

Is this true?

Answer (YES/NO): NO